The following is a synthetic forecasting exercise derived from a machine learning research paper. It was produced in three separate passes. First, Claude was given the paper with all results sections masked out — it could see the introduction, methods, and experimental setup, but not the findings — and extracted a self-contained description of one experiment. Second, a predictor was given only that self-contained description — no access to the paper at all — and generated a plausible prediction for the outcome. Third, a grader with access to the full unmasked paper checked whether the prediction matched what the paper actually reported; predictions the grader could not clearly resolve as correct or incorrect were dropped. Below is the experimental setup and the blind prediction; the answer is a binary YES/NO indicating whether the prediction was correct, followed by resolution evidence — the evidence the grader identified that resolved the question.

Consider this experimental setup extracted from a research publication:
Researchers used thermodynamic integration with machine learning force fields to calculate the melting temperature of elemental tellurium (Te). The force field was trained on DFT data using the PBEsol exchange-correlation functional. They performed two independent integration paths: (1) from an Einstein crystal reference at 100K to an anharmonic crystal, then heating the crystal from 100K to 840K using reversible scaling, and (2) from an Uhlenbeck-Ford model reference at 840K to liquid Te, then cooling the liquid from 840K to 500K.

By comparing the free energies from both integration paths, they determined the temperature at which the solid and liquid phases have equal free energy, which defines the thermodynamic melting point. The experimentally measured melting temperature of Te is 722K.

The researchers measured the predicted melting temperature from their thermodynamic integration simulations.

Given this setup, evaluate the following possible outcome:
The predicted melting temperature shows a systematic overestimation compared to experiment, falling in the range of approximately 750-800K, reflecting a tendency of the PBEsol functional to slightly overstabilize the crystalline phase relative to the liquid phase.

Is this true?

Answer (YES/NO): NO